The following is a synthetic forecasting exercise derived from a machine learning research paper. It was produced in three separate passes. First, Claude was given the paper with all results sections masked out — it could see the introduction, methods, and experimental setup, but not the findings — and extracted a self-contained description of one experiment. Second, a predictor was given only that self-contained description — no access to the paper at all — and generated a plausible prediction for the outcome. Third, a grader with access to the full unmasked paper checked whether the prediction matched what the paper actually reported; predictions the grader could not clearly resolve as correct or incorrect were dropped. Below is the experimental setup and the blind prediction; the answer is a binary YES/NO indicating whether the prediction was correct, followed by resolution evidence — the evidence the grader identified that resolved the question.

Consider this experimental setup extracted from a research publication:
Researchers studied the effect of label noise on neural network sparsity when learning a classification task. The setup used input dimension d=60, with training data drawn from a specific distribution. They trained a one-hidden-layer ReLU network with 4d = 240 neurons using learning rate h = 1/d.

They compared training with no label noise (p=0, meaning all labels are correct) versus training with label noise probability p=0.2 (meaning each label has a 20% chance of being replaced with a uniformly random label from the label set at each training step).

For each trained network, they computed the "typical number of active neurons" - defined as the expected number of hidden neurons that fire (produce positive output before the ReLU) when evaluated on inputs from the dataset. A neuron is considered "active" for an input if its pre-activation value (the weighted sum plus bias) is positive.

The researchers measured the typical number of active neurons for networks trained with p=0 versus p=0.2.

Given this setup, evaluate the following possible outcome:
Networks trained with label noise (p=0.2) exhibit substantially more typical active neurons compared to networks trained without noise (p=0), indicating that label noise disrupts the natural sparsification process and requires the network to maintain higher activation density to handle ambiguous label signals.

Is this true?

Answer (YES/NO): NO